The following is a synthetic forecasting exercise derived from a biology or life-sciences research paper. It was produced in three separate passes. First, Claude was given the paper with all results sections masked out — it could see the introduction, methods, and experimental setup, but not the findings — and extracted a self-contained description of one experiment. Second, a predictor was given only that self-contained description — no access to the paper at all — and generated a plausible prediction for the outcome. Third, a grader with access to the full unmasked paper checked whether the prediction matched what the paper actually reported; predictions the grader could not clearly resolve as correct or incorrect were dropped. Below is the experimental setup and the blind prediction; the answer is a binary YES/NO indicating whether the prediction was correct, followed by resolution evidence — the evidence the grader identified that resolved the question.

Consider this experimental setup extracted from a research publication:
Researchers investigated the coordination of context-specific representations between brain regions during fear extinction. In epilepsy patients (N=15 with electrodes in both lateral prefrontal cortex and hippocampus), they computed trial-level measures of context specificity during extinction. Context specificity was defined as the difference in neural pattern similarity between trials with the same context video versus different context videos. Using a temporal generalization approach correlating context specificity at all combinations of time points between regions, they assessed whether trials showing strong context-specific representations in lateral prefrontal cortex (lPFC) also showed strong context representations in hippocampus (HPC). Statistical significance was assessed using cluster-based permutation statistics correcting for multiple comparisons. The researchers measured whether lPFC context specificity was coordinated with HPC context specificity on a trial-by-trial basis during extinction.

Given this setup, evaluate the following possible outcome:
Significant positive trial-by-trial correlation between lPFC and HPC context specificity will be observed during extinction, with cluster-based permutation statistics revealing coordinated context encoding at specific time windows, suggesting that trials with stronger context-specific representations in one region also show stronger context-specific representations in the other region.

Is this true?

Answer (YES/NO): NO